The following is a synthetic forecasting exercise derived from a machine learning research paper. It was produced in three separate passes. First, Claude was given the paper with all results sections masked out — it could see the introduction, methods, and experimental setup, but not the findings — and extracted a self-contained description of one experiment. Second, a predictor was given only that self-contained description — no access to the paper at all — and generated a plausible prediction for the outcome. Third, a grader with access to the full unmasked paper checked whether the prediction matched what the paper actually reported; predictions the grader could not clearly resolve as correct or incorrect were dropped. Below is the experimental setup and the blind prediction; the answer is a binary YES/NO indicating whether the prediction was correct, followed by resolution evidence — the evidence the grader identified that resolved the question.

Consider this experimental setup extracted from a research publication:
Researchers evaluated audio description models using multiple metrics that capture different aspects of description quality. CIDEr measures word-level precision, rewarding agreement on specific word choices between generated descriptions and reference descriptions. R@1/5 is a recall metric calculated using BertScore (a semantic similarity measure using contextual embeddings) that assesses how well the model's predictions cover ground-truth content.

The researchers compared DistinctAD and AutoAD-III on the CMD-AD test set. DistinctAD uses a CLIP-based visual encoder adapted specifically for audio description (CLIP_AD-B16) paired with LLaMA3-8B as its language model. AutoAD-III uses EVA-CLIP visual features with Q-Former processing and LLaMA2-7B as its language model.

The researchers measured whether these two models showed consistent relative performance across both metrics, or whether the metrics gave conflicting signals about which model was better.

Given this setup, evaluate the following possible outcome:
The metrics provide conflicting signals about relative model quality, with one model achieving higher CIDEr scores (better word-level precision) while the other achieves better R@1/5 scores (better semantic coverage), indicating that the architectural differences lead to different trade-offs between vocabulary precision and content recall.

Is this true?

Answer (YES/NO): YES